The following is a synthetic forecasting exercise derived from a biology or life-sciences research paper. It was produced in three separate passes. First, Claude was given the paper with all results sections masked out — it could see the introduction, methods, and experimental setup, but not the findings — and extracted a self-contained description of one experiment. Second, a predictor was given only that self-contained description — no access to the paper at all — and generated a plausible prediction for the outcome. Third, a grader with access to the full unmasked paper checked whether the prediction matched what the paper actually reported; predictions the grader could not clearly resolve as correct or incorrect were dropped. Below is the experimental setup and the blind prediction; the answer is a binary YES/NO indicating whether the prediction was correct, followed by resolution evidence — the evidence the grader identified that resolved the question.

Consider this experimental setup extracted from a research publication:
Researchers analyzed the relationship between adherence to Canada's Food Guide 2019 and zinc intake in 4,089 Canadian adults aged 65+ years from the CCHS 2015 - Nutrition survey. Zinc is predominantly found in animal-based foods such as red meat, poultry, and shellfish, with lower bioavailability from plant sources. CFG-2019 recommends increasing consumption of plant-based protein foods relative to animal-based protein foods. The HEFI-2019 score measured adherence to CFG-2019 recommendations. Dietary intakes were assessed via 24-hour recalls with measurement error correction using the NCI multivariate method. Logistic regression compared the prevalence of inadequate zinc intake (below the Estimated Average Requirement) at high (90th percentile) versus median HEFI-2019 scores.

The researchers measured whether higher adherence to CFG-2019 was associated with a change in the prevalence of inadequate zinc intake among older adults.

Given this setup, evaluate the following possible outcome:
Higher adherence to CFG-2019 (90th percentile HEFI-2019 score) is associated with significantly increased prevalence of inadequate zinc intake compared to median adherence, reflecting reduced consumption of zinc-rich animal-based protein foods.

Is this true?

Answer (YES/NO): NO